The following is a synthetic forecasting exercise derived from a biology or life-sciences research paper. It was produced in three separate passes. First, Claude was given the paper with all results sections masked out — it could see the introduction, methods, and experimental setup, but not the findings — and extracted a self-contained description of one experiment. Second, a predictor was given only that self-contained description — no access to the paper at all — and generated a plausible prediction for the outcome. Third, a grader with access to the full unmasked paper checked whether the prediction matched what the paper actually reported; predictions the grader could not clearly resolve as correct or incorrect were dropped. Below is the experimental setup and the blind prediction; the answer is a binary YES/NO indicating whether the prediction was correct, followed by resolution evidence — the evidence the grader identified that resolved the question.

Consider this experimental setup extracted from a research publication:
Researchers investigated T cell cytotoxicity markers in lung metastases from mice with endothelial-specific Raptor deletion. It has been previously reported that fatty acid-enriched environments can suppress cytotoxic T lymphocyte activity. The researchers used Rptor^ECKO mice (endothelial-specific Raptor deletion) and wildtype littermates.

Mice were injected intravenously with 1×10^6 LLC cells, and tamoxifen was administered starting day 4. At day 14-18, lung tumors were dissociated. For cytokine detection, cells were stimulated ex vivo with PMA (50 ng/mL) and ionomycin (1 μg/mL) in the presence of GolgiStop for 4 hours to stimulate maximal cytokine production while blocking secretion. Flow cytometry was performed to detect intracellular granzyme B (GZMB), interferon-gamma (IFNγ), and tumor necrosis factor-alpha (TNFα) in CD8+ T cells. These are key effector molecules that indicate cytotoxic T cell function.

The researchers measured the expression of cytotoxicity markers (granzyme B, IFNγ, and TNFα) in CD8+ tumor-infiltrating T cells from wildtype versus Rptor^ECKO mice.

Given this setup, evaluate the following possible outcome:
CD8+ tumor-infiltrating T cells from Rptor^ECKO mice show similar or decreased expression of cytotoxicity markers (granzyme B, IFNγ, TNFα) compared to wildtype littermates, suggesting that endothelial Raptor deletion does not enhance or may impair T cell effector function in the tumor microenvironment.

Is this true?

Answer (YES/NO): NO